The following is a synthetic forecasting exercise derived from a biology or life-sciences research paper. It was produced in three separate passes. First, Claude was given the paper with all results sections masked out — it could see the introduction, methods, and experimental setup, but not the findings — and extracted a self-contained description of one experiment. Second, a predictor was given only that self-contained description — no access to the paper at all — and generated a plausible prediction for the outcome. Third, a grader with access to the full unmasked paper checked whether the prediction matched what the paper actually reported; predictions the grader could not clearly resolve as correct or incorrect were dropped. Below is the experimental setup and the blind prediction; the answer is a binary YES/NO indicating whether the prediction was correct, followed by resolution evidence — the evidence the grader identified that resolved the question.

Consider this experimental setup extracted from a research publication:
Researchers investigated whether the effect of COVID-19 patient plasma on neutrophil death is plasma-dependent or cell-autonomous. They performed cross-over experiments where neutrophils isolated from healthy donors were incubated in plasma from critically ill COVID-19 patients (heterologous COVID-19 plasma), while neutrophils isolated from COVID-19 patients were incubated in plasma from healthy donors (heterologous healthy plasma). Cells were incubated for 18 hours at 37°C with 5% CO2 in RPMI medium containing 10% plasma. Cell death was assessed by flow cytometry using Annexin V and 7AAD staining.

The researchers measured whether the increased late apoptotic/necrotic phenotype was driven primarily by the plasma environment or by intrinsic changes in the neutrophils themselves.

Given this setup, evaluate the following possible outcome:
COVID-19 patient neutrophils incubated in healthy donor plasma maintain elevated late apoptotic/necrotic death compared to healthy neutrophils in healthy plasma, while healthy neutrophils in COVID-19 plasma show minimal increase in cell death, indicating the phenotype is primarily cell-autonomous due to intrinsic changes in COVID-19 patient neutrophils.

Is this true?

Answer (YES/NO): NO